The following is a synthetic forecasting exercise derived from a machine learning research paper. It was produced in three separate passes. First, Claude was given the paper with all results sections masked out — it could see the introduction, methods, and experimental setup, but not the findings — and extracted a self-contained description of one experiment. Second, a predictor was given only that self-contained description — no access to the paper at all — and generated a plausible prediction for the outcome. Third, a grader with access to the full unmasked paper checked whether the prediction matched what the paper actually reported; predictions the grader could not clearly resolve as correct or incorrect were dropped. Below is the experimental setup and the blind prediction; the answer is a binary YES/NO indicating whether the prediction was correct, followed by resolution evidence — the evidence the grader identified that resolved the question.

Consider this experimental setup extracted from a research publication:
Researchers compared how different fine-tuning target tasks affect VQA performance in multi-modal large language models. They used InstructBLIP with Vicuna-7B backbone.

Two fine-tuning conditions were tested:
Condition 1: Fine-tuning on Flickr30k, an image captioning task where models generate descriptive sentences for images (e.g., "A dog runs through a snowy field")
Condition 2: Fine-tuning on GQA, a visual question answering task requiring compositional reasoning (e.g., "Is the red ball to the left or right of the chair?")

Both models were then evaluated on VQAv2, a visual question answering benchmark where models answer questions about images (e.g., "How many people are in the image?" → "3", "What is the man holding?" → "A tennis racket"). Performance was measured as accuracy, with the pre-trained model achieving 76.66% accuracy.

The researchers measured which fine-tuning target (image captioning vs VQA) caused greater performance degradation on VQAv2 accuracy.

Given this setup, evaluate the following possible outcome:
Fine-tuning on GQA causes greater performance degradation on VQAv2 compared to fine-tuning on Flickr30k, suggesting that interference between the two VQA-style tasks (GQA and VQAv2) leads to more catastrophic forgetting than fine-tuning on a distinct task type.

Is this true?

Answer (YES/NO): YES